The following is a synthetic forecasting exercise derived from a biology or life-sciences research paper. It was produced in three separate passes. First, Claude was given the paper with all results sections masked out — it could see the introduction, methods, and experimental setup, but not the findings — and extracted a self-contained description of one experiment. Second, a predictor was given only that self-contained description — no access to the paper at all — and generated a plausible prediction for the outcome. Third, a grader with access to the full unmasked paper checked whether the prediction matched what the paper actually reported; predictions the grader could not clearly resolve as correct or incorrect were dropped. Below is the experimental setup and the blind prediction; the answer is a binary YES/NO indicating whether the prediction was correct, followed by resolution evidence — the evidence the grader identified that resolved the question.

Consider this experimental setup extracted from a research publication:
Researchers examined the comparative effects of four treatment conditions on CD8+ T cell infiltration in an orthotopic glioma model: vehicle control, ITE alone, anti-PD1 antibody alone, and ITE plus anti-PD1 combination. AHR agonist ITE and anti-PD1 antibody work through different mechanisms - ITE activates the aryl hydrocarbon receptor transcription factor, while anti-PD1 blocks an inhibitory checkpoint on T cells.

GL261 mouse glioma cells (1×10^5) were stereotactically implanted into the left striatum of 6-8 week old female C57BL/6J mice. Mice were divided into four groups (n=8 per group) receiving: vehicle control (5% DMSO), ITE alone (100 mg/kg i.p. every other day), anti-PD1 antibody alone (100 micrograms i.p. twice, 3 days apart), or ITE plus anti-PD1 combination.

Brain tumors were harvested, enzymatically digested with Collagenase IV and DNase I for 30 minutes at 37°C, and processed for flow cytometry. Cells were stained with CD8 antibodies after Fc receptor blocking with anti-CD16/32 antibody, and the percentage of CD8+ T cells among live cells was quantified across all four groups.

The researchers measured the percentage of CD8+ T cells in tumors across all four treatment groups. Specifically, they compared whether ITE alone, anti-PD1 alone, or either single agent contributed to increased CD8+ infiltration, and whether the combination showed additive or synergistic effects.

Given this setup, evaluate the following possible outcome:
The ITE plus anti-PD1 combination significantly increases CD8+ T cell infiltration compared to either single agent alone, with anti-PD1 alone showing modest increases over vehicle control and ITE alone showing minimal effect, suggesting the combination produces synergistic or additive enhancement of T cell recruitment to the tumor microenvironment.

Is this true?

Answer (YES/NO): NO